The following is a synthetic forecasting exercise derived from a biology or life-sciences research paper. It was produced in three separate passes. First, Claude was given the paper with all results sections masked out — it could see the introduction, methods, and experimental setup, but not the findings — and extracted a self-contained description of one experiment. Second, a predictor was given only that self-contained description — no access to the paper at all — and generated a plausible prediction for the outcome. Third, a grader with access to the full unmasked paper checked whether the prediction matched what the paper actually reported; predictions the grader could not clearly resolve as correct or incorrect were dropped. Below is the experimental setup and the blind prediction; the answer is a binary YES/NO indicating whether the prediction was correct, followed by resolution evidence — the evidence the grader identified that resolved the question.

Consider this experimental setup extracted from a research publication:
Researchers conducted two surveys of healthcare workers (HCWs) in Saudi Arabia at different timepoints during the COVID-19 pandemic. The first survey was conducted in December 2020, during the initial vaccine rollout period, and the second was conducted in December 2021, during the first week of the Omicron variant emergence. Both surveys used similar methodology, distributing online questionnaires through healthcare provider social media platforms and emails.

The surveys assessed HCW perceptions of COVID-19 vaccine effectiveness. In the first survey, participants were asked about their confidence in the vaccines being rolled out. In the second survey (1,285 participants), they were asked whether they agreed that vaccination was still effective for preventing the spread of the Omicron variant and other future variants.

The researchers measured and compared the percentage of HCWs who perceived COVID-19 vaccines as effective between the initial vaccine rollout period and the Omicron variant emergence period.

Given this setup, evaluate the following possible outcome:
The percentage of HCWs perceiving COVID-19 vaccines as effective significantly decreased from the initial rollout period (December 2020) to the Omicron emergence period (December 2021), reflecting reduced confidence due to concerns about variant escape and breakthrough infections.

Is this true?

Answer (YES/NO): YES